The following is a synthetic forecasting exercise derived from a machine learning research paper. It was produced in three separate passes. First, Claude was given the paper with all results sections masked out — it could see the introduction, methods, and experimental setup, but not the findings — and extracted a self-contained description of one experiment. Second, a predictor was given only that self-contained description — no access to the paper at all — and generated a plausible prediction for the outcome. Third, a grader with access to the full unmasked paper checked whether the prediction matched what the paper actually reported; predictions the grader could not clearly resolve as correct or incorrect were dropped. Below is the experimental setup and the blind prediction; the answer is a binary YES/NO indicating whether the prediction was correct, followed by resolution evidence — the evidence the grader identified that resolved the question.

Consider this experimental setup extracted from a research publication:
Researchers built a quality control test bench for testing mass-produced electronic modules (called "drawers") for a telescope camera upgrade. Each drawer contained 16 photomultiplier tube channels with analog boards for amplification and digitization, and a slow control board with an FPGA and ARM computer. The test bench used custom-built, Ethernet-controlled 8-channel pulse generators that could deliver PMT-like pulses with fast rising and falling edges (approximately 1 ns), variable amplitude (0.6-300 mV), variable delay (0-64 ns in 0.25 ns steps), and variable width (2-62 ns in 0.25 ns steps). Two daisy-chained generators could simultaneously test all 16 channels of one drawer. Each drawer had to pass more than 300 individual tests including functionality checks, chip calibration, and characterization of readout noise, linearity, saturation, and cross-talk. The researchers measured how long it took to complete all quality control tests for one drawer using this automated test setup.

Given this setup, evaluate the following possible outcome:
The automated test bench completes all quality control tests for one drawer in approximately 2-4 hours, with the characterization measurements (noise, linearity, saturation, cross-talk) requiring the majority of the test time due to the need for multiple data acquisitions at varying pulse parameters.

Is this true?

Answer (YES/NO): NO